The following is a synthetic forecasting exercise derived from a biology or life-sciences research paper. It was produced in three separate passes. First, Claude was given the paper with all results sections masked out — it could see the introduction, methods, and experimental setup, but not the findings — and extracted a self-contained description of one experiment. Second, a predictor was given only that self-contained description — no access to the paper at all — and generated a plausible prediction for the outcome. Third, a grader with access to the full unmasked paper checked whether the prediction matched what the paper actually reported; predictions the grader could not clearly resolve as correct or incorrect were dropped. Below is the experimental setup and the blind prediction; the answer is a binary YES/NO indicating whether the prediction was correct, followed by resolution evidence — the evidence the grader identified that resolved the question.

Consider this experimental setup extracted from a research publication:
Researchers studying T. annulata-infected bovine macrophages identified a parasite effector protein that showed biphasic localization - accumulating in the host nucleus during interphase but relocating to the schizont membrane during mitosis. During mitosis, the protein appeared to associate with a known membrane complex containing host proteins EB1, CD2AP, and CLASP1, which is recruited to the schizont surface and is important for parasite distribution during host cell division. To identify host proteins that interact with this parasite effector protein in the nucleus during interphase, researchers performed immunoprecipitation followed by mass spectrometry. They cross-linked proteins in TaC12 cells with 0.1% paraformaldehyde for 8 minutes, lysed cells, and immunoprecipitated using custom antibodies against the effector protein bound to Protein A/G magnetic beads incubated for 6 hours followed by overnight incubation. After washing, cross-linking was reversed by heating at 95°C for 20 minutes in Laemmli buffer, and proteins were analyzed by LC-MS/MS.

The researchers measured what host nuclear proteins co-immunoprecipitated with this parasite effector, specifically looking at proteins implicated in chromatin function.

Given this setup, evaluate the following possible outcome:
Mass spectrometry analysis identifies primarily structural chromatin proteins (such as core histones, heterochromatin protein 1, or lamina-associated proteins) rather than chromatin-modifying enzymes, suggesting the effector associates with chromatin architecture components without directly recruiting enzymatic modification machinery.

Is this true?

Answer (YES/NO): NO